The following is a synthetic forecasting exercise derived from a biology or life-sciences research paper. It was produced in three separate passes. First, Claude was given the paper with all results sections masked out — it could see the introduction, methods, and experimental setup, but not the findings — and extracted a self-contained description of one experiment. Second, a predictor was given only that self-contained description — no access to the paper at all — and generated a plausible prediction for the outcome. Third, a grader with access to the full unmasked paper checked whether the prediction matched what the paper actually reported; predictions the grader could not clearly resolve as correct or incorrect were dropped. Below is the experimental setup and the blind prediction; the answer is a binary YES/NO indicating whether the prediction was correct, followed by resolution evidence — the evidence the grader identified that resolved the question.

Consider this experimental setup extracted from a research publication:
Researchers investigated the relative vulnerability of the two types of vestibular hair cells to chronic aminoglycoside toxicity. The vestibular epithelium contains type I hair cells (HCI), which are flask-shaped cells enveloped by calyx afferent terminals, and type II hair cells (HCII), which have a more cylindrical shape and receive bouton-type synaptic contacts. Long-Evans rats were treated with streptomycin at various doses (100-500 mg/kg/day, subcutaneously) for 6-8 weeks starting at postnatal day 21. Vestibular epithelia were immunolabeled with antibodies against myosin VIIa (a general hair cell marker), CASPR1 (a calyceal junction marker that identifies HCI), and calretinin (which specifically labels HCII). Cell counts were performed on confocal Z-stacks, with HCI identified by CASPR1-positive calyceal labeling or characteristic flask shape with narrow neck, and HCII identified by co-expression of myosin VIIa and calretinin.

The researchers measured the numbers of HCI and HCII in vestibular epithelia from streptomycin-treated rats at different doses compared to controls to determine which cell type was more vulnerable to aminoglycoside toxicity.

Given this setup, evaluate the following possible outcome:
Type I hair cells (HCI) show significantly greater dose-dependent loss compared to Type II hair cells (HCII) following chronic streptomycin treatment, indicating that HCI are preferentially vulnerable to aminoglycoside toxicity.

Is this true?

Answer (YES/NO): YES